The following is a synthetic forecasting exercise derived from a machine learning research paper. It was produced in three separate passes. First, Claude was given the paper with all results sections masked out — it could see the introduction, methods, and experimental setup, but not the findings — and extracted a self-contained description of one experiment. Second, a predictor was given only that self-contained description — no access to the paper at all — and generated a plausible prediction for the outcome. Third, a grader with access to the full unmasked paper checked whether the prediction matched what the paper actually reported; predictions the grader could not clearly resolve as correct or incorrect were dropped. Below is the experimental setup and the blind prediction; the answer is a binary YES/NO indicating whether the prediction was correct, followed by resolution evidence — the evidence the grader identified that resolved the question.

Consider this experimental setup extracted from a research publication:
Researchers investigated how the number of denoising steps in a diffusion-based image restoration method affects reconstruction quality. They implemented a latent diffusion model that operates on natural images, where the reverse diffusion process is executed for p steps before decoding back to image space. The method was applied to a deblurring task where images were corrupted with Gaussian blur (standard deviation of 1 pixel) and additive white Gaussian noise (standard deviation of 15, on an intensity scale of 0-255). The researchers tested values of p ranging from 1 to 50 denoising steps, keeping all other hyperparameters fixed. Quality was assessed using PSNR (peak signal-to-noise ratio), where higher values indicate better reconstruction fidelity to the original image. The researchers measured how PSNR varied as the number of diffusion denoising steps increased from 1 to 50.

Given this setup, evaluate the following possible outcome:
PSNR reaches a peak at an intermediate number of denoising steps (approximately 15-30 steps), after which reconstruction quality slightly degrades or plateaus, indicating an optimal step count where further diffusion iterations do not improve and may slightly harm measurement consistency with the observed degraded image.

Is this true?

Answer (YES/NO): NO